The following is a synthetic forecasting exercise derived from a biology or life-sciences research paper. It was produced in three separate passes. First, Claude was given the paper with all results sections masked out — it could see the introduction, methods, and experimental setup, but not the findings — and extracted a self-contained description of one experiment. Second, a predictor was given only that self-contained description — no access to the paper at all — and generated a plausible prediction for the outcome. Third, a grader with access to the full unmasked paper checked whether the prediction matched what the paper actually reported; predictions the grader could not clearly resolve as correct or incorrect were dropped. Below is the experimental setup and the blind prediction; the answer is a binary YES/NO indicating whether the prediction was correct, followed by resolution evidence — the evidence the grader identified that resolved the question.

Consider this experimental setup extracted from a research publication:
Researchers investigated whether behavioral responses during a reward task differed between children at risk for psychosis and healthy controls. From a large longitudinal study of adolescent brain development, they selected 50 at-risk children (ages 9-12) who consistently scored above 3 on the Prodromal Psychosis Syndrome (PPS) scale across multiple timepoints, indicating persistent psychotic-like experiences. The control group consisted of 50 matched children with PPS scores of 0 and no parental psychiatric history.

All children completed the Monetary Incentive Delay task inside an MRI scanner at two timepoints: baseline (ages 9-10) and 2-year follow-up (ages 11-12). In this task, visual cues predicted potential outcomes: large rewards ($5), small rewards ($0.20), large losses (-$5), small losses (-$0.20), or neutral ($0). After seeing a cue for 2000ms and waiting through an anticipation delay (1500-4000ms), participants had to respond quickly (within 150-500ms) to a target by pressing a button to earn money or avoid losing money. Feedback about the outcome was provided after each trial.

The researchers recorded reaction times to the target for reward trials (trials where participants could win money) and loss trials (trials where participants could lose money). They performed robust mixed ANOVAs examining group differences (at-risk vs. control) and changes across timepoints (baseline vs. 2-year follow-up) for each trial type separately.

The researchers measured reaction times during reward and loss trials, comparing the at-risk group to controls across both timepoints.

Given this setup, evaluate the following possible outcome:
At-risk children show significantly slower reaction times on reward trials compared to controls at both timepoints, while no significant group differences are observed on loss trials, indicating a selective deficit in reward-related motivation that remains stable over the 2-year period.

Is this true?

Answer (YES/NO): NO